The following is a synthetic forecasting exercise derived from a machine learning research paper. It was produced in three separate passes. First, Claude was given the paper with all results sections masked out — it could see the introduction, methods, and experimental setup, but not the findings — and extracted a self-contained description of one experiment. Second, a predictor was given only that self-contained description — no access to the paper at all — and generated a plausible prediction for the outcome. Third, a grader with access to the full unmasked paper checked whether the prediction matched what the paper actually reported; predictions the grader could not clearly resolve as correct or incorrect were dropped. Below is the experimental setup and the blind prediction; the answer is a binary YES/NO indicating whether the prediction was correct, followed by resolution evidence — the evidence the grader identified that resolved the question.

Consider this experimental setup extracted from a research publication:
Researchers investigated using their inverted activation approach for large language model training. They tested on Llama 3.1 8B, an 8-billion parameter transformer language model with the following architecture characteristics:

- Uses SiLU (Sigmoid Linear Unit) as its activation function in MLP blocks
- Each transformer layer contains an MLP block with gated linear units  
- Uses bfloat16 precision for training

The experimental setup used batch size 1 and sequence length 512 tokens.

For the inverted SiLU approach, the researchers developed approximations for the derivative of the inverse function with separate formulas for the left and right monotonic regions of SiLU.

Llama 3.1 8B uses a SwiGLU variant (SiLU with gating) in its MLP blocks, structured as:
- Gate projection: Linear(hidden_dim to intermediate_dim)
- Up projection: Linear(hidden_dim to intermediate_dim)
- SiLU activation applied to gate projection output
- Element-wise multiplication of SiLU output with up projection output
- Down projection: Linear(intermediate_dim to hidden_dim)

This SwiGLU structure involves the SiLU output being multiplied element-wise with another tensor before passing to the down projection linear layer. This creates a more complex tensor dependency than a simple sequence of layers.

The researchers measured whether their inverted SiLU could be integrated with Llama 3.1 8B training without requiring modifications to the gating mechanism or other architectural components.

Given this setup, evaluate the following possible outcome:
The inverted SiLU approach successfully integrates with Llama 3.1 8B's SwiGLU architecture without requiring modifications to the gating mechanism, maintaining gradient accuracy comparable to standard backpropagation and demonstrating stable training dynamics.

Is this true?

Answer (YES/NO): YES